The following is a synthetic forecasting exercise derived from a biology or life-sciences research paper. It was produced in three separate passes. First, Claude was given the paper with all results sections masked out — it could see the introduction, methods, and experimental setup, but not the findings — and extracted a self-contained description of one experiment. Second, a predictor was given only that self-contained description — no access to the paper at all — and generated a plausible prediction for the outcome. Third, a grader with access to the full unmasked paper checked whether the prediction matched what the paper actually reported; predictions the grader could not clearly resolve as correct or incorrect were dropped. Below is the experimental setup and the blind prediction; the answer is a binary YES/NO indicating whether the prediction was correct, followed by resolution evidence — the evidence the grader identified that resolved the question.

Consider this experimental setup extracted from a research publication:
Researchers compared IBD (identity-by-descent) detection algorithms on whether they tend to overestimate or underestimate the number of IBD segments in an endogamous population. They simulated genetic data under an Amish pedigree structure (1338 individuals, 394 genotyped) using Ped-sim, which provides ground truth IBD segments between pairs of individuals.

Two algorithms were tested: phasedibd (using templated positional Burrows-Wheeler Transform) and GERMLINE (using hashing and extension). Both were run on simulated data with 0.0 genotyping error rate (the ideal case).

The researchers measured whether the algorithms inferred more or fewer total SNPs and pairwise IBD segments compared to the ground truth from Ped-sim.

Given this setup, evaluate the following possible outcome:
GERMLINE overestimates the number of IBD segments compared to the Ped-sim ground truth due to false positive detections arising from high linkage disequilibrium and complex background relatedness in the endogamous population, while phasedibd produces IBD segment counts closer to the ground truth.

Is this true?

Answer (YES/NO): NO